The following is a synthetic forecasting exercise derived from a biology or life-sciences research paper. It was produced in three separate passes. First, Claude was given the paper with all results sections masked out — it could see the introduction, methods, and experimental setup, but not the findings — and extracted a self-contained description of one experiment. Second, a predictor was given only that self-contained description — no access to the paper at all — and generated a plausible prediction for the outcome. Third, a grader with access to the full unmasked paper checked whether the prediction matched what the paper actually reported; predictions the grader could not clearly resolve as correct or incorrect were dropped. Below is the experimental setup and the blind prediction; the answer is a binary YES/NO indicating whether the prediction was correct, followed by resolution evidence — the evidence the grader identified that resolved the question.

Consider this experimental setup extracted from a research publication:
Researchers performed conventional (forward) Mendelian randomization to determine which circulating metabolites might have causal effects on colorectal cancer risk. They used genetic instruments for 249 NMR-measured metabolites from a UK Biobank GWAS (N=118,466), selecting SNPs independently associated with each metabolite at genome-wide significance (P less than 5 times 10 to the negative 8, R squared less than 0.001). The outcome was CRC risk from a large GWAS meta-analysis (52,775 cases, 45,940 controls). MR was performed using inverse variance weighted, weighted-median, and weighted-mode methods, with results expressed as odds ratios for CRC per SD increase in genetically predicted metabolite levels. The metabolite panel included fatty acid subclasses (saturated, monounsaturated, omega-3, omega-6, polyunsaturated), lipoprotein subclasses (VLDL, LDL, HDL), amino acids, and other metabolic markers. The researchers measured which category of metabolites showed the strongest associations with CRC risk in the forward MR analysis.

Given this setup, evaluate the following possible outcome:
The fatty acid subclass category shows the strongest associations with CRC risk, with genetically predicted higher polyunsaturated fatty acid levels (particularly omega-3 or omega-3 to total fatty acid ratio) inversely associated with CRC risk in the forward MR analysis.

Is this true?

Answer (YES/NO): NO